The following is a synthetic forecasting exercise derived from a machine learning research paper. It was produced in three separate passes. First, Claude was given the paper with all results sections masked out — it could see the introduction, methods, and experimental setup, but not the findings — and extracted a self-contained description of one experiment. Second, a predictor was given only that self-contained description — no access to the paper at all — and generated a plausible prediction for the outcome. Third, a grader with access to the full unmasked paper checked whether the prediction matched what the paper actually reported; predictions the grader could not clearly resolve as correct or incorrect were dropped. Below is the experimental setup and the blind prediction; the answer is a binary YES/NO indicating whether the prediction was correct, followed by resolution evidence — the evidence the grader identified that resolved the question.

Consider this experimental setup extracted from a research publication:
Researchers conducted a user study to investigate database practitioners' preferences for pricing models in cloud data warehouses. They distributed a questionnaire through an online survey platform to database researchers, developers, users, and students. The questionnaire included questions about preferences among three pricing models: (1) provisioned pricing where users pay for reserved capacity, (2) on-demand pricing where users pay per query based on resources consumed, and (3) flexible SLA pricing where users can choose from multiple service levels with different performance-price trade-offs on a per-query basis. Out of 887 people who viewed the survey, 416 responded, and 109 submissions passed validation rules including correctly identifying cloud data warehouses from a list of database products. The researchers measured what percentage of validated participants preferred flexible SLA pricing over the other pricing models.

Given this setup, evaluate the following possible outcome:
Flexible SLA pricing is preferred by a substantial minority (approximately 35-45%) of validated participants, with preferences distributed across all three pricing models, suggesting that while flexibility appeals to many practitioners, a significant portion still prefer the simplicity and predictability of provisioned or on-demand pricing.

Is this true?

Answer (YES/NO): NO